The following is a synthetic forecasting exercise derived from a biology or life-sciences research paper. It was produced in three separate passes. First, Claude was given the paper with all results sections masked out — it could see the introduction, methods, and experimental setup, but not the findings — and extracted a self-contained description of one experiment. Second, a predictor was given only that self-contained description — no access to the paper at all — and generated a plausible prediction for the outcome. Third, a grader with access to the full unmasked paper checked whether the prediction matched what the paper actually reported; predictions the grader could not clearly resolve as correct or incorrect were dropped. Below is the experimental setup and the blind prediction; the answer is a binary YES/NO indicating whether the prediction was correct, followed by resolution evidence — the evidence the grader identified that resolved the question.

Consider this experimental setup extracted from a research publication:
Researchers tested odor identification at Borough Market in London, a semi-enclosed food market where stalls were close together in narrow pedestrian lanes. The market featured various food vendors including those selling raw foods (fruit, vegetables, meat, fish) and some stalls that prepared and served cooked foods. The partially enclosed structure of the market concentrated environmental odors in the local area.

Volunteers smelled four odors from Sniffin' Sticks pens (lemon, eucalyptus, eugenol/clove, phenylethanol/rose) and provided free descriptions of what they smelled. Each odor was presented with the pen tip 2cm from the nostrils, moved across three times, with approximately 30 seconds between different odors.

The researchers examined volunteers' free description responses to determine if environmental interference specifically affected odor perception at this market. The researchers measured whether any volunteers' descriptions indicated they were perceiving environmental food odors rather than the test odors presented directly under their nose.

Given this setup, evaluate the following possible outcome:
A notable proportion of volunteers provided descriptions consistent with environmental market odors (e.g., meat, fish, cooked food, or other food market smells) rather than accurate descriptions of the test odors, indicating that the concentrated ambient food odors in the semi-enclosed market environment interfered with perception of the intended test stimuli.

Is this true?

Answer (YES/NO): NO